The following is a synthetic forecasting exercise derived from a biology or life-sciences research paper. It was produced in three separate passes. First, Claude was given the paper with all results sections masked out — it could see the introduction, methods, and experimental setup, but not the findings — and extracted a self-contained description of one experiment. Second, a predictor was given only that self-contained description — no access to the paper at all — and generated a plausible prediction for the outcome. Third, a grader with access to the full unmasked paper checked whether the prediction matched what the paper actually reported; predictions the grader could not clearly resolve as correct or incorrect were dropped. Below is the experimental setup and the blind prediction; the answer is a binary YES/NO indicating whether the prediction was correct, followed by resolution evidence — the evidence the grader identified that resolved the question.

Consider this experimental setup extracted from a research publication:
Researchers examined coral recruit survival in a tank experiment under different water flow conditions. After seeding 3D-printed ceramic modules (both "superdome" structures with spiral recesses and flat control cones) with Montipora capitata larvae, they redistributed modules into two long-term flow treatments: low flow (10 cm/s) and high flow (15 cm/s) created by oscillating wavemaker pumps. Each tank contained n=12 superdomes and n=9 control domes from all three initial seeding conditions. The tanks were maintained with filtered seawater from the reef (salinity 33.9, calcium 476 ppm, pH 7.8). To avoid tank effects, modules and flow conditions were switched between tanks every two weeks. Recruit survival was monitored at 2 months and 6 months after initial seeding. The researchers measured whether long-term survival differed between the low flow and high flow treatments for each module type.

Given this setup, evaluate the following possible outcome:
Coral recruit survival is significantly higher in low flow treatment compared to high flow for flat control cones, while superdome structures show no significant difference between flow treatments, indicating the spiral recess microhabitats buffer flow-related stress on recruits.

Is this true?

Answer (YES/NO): NO